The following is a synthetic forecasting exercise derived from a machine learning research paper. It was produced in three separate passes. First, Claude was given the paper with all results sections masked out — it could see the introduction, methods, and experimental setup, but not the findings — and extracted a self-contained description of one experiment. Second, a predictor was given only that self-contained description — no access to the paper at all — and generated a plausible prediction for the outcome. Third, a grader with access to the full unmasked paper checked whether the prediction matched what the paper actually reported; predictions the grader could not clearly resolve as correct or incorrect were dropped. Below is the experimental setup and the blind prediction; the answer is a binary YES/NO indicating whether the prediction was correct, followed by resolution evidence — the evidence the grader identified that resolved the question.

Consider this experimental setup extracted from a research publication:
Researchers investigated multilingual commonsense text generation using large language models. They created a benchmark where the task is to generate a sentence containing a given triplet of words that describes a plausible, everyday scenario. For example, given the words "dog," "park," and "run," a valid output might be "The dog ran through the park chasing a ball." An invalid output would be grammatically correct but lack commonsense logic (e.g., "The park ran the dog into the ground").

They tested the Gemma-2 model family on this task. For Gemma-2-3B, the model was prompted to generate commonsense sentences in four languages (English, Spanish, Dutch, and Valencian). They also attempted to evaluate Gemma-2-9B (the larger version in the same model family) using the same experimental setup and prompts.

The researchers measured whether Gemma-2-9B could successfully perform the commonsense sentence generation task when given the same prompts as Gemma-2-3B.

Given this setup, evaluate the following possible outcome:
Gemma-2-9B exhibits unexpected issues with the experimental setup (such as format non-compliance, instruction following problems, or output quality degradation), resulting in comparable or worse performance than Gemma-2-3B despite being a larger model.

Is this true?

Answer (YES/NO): YES